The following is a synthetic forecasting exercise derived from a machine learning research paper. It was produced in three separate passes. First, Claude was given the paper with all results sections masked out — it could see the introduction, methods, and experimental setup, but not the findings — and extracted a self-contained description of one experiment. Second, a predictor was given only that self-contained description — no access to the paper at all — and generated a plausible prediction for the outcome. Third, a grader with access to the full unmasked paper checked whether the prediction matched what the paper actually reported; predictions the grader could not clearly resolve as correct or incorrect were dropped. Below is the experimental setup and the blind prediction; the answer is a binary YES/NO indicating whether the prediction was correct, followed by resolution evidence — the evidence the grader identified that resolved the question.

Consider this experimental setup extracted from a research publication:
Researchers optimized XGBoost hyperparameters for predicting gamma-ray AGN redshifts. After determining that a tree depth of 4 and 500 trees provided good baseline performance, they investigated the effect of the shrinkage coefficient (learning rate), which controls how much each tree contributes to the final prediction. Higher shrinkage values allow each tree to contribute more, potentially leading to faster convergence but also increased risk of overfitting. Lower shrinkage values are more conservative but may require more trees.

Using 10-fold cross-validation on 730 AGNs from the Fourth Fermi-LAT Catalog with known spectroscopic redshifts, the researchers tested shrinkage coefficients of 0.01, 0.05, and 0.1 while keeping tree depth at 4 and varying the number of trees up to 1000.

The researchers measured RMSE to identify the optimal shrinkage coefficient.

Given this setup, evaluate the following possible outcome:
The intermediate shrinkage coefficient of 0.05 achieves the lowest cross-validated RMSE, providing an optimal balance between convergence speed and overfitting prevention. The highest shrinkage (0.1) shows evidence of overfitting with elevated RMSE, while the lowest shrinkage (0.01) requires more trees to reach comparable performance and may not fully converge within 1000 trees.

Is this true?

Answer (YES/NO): NO